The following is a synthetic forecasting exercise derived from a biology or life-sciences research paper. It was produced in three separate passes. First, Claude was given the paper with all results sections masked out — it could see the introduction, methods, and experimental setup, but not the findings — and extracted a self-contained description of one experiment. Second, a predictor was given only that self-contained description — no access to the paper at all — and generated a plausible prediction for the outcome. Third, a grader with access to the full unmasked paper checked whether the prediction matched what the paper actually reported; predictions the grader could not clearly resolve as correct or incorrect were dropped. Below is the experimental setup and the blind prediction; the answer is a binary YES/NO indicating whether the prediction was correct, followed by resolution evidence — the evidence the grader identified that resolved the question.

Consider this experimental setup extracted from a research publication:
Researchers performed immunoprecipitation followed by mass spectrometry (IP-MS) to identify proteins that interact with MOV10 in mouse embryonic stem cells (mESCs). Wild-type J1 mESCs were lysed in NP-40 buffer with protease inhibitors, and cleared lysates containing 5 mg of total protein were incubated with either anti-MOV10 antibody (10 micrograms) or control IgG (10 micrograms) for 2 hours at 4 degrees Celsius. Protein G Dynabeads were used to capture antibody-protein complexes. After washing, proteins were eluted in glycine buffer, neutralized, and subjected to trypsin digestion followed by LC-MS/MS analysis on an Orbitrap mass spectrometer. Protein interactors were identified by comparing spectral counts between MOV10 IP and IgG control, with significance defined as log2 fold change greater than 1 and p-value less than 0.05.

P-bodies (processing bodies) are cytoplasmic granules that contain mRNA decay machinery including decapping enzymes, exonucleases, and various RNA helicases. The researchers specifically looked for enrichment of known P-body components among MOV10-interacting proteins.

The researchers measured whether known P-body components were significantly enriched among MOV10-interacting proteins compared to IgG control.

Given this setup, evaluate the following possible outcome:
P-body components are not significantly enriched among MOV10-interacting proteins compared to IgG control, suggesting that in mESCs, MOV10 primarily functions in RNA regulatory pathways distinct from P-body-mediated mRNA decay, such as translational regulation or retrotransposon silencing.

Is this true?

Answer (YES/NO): NO